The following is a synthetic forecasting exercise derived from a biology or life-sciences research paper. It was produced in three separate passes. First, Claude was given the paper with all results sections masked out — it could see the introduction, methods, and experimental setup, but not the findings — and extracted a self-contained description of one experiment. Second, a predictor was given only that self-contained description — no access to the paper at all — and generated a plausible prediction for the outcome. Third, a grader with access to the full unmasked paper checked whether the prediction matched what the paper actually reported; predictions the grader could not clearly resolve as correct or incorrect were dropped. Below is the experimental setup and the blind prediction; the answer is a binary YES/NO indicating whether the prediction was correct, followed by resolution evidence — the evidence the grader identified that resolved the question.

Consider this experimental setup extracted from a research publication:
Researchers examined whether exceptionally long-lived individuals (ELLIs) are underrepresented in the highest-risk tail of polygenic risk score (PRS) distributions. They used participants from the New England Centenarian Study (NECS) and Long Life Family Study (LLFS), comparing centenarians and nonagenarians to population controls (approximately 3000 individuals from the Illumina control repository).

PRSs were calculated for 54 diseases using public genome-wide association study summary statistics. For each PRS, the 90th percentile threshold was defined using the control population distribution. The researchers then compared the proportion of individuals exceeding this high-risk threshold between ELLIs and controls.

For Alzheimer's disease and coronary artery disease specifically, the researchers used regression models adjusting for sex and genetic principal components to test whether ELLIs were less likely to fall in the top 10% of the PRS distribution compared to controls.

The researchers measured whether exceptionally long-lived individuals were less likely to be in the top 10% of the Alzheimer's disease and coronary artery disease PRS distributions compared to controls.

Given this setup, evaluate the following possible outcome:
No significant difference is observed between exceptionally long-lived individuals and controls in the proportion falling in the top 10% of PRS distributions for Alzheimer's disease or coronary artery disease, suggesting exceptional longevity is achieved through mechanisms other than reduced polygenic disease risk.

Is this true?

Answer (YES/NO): NO